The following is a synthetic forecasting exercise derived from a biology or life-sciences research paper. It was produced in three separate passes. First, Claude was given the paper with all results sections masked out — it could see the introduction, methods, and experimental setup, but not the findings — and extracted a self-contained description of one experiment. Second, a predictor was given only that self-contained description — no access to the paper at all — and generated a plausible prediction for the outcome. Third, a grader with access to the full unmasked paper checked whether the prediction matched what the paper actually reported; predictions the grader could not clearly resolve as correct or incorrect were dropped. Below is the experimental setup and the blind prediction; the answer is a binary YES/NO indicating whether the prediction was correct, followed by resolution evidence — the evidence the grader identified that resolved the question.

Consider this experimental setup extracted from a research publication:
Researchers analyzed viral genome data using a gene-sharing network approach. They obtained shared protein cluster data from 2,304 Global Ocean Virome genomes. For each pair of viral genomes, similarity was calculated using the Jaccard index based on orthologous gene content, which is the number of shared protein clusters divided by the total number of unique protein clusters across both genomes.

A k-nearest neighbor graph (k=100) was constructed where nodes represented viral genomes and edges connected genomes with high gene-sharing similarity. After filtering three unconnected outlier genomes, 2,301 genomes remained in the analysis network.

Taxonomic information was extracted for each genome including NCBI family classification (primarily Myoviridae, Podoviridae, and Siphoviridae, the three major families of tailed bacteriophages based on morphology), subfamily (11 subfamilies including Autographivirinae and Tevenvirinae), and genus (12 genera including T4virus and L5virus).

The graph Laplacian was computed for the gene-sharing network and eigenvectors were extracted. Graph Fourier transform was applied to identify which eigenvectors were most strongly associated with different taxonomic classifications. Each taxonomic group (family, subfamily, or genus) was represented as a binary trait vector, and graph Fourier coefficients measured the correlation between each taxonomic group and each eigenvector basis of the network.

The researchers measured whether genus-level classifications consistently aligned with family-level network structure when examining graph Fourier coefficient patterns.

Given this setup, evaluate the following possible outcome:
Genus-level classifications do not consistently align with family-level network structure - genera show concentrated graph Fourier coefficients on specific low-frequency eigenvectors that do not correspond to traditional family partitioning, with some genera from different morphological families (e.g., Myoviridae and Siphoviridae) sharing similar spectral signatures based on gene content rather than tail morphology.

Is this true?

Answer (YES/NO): NO